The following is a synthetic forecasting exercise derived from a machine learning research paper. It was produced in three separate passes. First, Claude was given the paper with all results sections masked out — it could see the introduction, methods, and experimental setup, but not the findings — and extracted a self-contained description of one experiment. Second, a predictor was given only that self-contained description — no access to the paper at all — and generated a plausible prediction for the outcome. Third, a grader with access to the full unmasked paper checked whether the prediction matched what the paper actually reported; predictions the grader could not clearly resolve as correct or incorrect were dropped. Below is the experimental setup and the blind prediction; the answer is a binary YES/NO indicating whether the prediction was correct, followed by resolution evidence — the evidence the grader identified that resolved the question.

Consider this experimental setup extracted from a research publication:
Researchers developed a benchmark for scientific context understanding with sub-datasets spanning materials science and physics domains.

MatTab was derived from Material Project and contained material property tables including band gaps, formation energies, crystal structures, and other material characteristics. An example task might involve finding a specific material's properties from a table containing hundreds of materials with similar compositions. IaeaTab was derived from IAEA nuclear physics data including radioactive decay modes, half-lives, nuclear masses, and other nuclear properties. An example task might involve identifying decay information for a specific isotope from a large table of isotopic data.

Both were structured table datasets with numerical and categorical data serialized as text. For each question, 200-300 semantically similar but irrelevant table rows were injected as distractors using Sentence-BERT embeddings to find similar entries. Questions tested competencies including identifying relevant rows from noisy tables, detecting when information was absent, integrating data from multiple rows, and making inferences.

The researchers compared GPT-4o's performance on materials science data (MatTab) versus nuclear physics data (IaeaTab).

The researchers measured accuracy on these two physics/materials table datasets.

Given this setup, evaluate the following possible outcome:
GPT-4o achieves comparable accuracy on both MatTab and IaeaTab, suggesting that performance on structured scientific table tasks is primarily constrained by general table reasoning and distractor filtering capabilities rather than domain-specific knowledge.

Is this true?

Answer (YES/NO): NO